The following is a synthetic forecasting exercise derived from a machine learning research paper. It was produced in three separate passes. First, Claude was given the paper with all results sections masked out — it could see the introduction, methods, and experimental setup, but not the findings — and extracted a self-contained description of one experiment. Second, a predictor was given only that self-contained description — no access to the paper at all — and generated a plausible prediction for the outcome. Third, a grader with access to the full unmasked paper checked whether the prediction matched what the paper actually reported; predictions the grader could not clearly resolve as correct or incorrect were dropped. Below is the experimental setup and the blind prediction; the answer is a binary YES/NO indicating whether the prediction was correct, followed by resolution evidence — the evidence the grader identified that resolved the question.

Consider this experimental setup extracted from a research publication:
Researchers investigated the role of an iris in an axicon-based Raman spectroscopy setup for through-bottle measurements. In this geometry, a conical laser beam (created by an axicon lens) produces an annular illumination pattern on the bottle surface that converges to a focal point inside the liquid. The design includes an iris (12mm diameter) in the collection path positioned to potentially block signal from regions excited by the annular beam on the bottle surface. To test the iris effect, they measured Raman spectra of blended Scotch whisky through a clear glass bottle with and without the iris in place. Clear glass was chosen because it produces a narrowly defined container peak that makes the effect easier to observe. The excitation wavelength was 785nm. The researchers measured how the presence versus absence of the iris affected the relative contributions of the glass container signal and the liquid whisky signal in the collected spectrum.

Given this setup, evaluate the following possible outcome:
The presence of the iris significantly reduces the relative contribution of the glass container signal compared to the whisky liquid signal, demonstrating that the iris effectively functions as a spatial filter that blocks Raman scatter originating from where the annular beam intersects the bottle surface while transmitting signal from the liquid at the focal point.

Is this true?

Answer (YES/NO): YES